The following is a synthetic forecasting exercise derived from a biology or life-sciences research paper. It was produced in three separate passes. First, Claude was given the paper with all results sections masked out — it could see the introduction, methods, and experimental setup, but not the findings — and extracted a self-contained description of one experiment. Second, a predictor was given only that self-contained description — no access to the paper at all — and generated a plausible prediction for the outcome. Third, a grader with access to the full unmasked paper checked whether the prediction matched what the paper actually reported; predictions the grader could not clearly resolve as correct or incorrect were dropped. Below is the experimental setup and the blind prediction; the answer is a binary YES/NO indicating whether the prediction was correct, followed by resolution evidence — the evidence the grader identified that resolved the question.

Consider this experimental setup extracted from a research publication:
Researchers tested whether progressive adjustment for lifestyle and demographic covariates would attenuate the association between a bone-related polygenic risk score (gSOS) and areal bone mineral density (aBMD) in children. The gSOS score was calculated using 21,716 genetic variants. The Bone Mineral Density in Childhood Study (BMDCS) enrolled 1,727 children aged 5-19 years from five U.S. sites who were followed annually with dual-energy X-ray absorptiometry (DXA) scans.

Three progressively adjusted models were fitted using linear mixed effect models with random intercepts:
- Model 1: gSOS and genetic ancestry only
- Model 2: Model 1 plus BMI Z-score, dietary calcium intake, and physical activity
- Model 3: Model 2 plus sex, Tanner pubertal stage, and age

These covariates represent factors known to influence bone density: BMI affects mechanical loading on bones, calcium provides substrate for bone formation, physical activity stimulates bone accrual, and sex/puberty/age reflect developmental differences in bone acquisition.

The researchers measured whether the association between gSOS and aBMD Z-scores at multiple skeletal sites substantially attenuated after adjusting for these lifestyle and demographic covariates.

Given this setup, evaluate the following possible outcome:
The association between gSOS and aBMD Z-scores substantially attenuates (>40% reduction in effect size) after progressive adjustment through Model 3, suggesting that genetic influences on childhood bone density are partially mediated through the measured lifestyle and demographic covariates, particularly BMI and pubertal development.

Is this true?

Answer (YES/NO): NO